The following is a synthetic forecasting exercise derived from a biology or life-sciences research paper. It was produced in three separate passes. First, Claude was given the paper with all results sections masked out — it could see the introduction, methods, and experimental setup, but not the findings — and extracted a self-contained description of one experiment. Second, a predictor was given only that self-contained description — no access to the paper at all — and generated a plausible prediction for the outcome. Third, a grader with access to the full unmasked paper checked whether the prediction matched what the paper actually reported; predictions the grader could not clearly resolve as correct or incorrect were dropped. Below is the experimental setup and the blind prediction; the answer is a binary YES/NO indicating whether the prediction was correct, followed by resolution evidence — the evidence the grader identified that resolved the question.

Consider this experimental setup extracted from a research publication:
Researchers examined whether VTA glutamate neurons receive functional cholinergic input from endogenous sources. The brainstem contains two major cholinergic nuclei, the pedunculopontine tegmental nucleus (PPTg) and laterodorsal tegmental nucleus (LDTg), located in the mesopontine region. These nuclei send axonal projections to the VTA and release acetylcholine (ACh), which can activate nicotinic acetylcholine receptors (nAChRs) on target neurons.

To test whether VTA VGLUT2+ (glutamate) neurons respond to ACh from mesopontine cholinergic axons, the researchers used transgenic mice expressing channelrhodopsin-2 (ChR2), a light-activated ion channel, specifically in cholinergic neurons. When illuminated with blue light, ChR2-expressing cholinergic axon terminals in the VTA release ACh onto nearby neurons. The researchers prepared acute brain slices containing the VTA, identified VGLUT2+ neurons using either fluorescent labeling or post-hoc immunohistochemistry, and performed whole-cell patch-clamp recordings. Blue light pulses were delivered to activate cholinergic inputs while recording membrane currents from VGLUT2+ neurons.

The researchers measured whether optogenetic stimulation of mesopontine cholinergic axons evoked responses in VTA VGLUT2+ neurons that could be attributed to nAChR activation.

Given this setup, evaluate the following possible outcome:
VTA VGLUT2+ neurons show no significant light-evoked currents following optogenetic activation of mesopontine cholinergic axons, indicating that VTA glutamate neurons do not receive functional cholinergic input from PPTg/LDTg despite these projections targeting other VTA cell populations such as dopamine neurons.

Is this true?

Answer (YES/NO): NO